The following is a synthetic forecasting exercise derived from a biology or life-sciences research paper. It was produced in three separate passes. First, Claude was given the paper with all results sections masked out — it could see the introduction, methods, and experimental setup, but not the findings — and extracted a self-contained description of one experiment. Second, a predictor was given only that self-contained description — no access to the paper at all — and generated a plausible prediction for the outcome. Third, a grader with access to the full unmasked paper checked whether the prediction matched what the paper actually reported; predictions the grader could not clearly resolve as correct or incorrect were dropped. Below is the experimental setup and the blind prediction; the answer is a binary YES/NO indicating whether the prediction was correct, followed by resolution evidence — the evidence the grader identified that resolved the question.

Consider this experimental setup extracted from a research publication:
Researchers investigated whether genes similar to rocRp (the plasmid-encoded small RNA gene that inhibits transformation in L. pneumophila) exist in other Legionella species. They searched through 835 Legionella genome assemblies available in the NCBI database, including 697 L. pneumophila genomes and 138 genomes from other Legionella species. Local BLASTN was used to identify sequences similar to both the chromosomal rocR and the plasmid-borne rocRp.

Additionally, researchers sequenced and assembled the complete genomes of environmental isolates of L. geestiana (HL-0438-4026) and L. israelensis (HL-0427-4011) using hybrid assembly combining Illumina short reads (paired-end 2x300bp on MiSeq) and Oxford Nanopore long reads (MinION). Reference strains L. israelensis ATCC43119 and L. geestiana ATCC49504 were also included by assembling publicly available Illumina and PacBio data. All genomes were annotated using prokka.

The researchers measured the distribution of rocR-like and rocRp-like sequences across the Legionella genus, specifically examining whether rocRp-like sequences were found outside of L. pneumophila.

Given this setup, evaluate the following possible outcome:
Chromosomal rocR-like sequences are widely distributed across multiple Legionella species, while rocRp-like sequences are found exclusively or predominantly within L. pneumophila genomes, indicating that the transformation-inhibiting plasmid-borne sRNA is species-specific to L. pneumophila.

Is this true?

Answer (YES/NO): NO